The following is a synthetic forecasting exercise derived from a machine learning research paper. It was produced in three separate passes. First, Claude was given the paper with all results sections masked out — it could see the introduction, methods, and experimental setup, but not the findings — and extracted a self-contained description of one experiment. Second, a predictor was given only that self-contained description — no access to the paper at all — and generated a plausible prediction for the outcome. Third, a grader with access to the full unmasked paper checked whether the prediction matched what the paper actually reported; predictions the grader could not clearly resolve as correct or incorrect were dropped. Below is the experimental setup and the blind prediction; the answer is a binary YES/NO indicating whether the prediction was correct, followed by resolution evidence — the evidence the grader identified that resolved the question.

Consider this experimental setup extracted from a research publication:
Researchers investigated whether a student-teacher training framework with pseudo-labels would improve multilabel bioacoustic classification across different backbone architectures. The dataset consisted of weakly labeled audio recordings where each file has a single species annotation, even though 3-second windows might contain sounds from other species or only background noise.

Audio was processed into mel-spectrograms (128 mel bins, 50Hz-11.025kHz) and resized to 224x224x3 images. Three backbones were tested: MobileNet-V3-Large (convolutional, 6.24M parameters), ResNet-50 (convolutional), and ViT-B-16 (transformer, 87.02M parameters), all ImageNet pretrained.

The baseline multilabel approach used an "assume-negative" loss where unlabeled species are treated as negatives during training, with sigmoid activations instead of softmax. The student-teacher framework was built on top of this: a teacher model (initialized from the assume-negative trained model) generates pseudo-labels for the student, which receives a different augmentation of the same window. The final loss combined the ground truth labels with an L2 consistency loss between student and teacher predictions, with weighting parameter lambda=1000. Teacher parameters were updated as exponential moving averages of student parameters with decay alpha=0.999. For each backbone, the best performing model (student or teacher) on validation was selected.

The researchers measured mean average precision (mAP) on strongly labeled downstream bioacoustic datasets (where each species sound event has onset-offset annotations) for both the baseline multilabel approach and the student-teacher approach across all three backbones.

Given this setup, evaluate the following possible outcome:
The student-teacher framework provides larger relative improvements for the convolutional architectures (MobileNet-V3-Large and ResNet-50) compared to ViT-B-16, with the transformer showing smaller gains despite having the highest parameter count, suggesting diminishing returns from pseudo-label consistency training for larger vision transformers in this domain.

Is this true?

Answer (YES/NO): NO